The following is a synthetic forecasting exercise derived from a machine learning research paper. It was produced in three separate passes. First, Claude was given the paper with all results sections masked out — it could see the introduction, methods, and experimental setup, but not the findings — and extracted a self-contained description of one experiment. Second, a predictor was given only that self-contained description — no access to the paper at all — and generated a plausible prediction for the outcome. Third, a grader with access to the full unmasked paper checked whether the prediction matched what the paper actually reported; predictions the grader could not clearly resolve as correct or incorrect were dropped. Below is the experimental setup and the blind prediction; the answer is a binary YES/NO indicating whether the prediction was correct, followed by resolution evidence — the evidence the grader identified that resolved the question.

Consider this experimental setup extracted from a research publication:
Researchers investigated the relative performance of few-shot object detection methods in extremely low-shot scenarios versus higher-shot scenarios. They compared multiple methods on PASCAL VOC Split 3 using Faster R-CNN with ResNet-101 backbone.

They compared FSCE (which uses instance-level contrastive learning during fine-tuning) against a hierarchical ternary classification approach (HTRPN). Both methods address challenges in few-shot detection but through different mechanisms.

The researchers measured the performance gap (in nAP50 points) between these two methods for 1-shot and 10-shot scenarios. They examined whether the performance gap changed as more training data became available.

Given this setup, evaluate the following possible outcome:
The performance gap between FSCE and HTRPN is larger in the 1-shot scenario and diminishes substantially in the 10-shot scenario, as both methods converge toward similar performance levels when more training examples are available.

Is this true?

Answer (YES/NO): YES